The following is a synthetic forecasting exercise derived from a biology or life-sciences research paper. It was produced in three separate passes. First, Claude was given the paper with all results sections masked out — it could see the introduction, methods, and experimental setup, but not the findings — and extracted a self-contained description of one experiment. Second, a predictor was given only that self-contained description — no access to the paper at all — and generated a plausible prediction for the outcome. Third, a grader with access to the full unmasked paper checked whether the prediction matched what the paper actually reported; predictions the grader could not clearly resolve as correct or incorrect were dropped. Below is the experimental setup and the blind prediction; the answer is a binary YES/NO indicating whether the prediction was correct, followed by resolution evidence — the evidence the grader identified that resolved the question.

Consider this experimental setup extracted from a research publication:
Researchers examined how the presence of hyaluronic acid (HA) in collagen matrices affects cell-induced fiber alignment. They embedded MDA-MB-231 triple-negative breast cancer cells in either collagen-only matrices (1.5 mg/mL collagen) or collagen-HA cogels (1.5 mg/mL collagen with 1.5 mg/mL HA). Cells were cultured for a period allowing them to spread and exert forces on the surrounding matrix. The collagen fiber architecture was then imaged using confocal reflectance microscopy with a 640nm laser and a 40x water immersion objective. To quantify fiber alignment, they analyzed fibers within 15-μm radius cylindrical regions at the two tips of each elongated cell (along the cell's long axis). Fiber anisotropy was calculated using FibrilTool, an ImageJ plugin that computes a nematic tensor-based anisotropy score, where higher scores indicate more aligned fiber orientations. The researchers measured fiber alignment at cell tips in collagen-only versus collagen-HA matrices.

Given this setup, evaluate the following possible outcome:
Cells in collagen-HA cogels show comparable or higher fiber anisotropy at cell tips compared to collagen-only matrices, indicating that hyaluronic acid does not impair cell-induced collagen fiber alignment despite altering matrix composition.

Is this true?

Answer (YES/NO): NO